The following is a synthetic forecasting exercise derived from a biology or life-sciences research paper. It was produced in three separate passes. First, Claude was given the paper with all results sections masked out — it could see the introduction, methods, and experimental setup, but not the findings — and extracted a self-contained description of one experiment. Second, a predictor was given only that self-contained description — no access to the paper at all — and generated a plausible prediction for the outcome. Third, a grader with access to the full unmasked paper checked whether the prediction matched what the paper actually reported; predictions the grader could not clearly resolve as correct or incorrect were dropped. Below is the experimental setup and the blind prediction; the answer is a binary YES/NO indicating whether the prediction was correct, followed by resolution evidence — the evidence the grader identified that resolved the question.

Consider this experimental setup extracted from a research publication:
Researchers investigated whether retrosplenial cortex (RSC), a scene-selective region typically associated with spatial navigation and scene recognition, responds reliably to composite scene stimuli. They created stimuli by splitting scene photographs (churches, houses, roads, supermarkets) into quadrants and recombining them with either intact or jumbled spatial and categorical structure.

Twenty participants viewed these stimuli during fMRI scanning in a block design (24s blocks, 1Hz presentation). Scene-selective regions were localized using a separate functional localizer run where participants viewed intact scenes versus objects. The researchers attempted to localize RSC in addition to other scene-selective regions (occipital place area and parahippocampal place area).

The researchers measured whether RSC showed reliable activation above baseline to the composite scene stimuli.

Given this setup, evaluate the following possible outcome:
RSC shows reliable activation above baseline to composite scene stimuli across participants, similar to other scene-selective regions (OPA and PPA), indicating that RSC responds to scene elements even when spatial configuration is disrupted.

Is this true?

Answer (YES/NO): NO